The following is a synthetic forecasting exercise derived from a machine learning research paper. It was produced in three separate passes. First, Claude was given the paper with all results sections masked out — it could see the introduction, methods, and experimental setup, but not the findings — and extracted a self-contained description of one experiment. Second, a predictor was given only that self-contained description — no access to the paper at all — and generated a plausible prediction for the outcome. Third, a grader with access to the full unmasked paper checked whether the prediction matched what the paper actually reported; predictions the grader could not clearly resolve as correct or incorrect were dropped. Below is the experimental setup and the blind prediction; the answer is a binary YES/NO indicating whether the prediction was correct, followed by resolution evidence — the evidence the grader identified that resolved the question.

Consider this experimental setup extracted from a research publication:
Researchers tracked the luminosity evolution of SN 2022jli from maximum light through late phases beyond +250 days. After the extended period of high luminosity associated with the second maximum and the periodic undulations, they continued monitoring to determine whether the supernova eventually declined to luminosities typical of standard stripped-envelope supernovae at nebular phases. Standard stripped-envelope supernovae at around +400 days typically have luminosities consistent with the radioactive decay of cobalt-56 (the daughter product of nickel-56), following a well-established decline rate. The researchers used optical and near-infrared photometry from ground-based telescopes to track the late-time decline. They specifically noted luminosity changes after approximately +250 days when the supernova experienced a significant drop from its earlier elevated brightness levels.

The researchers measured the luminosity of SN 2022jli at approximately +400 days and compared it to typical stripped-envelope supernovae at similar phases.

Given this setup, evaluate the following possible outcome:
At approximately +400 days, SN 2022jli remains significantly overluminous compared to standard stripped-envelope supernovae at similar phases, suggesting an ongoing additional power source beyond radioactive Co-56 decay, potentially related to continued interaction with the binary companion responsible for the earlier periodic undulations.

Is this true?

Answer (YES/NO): NO